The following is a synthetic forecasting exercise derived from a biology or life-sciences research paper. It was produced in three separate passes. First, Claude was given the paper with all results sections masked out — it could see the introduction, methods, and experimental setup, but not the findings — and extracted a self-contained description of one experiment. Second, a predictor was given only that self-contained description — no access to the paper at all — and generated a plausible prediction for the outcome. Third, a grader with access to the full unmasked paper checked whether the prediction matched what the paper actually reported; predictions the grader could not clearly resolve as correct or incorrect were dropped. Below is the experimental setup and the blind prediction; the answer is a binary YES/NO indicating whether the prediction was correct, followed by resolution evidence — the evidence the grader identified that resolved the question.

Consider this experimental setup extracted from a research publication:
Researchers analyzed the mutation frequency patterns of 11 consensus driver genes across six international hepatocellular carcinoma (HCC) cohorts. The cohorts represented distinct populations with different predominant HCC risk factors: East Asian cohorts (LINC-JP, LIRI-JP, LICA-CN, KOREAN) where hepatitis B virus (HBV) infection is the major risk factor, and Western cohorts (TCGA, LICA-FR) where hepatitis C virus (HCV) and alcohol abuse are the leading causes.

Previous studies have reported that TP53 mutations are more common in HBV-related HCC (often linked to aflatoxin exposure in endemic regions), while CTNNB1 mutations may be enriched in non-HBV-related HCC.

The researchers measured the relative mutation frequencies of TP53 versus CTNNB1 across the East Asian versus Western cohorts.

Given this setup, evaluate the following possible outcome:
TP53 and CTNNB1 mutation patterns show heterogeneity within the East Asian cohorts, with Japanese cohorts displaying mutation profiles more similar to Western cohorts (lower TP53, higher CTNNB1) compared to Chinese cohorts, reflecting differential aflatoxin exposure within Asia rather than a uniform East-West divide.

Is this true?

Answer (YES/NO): NO